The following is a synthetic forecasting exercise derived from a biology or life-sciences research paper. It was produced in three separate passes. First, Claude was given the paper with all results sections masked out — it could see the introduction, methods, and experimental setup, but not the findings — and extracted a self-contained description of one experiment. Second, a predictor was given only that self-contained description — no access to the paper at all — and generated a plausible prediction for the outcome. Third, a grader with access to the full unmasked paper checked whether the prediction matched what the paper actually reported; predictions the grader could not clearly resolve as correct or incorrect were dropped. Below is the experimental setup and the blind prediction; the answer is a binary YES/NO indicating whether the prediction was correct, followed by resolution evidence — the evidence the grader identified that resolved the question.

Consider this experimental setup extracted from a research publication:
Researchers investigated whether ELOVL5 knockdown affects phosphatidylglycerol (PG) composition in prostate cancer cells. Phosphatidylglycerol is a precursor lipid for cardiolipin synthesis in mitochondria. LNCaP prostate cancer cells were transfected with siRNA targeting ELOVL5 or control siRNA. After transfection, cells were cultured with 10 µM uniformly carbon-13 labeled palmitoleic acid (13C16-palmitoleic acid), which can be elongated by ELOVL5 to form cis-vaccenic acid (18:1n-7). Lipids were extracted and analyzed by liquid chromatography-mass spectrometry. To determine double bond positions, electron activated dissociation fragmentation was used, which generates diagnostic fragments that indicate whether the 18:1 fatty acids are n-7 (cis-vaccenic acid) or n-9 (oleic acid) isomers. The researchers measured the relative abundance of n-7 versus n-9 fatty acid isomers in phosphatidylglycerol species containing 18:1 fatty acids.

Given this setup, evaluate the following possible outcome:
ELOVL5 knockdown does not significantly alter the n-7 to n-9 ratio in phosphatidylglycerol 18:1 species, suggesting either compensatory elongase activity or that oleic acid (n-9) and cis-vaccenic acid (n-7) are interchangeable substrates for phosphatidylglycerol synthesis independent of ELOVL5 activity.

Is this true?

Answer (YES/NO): NO